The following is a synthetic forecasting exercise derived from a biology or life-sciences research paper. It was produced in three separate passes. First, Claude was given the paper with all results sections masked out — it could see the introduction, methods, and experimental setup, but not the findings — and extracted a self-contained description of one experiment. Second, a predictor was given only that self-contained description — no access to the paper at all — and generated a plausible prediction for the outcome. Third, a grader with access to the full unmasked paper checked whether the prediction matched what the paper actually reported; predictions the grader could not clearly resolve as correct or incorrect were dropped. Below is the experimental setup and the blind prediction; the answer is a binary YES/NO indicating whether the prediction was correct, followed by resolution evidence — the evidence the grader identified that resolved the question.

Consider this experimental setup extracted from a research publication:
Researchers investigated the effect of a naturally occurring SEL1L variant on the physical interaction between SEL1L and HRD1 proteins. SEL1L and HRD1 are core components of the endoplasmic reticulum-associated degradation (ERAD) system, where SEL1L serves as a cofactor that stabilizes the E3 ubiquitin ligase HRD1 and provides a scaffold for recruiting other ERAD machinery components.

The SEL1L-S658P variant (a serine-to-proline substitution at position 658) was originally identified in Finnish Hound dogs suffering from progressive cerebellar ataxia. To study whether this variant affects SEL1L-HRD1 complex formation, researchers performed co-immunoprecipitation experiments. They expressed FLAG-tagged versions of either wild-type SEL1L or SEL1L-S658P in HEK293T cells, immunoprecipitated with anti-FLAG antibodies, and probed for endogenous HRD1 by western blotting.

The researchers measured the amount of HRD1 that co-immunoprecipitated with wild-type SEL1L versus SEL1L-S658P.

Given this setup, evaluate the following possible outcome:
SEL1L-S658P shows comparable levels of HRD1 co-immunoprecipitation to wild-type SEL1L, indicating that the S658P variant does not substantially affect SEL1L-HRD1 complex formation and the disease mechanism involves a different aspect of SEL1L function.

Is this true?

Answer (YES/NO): NO